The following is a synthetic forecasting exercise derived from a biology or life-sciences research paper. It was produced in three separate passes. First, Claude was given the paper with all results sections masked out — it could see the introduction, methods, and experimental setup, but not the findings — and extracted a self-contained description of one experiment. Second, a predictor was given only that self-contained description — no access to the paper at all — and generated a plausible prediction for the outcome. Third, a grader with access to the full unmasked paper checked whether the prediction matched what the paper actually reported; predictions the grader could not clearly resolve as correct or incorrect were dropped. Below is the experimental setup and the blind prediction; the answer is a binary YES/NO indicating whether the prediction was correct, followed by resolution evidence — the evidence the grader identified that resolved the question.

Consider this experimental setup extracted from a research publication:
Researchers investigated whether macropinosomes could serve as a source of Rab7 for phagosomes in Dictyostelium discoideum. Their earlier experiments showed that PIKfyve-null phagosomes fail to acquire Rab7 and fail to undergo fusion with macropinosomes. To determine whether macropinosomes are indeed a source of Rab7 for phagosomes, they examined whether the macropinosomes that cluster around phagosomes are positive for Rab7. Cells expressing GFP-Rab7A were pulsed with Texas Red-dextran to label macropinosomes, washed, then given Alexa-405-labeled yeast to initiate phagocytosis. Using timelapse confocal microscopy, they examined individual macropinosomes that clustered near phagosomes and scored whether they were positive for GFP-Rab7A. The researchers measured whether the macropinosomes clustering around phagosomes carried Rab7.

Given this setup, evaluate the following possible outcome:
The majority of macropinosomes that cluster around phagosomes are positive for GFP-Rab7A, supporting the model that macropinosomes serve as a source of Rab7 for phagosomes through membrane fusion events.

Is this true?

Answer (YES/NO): YES